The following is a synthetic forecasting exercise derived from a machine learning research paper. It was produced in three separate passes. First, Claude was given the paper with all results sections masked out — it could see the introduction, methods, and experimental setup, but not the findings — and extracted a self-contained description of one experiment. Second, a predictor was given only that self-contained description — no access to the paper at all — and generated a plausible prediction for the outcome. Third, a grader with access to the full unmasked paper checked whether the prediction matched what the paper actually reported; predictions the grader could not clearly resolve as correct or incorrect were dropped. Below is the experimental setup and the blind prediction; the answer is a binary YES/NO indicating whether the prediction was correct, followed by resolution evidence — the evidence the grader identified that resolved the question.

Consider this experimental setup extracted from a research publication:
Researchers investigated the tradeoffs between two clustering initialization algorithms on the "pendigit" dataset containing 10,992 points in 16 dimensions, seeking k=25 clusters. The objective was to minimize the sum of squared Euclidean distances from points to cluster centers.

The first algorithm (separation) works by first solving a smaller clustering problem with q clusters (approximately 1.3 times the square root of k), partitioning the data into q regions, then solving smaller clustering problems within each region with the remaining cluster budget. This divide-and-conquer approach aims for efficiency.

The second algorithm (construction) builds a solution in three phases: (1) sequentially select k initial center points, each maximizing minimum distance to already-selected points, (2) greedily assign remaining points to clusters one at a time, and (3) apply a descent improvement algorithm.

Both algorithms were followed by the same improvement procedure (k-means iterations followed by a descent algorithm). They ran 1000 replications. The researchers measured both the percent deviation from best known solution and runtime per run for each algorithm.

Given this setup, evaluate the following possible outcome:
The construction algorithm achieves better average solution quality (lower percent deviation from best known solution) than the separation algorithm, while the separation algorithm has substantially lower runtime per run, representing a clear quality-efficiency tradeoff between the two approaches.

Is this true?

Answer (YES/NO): NO